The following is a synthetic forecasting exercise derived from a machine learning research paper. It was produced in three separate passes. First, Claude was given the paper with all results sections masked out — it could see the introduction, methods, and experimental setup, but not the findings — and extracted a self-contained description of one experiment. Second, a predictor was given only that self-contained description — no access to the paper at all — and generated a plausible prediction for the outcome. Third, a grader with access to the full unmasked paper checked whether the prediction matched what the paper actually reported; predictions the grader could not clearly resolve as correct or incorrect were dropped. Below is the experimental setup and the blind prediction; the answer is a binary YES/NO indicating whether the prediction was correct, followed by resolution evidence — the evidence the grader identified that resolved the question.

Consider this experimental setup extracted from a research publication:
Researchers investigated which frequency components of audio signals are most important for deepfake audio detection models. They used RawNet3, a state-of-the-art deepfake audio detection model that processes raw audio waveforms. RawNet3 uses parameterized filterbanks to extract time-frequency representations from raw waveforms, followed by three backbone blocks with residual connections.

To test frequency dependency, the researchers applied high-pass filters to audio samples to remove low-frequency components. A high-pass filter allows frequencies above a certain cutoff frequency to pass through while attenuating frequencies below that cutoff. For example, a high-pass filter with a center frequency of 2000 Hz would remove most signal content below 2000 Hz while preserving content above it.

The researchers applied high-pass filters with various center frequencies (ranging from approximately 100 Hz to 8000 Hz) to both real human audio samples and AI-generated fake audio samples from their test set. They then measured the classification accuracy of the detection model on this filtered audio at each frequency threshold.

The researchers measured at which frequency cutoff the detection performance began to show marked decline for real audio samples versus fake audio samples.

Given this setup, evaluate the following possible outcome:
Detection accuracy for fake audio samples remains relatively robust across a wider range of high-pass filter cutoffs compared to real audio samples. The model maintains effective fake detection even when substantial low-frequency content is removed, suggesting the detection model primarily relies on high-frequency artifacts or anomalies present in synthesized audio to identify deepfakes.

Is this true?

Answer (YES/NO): YES